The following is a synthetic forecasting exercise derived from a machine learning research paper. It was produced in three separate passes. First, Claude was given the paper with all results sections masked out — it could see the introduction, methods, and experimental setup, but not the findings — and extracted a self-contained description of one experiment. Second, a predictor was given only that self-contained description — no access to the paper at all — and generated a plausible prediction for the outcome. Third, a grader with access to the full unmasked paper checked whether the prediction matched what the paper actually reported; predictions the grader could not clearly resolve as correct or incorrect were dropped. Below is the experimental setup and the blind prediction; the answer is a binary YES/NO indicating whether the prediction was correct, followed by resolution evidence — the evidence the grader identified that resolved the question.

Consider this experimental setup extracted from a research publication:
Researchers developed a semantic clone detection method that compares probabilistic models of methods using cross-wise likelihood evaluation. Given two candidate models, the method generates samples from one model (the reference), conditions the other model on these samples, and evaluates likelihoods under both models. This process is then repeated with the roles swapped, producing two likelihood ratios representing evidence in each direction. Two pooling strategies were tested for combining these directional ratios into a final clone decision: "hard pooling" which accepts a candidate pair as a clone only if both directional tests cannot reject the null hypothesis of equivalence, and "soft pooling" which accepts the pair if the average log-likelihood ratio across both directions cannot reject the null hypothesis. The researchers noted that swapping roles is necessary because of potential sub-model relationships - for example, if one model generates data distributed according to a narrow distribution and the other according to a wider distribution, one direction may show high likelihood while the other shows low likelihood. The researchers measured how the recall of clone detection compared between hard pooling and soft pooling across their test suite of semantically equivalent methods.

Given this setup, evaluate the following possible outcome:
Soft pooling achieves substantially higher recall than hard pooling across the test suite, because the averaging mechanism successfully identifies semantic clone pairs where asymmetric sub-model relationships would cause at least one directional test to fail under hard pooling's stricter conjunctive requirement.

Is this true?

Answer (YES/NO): NO